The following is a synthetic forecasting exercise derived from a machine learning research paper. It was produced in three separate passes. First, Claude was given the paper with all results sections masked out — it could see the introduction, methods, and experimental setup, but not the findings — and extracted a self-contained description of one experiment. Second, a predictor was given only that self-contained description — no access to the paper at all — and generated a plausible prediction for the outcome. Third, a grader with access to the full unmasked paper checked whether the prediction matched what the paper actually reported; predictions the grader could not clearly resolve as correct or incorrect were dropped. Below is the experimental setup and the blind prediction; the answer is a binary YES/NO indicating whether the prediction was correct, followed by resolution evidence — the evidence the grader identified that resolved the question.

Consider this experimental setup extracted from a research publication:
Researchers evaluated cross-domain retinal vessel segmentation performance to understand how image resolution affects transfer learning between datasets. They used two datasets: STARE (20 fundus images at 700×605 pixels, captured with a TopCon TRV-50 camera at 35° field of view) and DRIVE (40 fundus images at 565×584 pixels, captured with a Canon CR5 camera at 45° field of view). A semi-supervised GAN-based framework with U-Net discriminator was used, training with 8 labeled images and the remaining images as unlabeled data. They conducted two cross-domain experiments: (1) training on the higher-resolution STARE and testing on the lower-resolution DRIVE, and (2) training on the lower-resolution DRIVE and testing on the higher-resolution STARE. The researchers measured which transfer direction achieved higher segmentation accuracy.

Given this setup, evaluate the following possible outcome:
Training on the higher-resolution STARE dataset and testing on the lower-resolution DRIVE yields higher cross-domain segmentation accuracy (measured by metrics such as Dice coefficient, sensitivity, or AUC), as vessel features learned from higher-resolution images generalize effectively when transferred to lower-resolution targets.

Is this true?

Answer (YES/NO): NO